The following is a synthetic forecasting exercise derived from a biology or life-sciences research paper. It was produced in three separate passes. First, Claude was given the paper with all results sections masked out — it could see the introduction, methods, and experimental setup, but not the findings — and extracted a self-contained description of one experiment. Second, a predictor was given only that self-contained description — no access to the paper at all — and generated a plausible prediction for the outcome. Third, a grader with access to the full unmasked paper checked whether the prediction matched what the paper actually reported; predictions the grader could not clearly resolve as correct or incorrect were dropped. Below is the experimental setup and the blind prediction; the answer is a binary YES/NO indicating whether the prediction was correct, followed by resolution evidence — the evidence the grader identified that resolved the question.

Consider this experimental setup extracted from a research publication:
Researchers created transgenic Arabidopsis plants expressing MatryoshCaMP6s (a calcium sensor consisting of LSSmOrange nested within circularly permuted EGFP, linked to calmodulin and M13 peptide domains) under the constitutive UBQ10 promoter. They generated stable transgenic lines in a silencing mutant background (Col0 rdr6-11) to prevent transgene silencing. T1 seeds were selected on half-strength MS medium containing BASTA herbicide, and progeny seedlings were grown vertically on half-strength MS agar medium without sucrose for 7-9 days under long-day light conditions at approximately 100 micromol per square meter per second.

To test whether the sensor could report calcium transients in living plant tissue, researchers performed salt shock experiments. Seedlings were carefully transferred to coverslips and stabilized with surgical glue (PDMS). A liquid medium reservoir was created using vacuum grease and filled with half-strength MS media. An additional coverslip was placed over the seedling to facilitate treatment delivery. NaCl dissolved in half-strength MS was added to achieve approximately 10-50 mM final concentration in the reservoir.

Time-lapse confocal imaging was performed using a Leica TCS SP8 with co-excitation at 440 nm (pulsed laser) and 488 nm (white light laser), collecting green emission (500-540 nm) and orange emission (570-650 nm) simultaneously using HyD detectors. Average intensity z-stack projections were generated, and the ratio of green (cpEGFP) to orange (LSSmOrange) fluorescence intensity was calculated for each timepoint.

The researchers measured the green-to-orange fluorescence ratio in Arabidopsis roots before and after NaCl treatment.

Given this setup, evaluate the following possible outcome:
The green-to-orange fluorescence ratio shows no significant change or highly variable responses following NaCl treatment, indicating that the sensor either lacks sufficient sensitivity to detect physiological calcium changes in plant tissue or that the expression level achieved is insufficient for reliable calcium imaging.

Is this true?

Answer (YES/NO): NO